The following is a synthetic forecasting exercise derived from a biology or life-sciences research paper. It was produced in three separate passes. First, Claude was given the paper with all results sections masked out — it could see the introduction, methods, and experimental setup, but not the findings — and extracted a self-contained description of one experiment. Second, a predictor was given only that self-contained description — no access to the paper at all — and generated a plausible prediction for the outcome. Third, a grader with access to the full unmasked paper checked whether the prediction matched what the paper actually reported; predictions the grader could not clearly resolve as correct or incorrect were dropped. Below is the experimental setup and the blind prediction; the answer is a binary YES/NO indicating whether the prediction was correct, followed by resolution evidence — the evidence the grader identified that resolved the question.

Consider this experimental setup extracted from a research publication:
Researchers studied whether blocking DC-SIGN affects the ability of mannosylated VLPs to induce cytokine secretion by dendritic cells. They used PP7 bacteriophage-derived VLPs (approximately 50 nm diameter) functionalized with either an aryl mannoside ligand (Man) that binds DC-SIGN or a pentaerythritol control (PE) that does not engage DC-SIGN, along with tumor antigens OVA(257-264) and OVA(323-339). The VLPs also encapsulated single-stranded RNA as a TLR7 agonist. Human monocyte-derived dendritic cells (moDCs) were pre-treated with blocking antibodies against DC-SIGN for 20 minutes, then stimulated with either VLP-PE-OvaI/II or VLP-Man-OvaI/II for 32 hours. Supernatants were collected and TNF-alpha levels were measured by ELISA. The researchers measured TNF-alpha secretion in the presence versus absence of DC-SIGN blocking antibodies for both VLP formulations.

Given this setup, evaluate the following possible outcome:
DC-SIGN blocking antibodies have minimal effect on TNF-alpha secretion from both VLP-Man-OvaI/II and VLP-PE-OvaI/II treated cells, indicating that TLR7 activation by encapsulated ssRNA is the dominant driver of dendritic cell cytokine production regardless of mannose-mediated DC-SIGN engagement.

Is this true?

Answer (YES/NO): NO